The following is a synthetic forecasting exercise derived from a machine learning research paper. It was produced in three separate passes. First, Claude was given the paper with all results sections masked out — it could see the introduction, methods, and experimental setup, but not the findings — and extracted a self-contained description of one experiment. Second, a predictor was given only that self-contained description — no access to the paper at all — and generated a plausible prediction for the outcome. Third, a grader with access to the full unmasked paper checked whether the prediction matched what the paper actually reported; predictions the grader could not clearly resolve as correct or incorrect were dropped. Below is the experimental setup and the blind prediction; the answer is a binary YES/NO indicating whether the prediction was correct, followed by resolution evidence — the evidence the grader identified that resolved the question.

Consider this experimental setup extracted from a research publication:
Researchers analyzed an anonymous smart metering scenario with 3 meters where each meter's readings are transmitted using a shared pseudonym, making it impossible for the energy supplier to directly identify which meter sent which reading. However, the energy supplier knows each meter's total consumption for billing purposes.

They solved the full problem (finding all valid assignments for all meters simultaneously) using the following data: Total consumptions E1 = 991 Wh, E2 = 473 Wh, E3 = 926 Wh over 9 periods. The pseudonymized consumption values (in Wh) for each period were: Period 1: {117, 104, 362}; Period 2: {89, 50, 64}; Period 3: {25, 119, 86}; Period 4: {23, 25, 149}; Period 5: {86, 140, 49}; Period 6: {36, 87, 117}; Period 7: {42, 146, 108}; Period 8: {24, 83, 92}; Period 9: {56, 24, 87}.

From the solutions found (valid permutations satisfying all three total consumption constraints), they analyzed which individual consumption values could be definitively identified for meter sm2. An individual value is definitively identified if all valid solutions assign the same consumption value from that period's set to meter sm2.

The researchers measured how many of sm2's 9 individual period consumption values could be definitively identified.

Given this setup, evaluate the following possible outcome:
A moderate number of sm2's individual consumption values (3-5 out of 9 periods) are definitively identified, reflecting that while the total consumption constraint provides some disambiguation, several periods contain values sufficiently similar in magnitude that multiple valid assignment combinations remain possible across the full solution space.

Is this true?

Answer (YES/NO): NO